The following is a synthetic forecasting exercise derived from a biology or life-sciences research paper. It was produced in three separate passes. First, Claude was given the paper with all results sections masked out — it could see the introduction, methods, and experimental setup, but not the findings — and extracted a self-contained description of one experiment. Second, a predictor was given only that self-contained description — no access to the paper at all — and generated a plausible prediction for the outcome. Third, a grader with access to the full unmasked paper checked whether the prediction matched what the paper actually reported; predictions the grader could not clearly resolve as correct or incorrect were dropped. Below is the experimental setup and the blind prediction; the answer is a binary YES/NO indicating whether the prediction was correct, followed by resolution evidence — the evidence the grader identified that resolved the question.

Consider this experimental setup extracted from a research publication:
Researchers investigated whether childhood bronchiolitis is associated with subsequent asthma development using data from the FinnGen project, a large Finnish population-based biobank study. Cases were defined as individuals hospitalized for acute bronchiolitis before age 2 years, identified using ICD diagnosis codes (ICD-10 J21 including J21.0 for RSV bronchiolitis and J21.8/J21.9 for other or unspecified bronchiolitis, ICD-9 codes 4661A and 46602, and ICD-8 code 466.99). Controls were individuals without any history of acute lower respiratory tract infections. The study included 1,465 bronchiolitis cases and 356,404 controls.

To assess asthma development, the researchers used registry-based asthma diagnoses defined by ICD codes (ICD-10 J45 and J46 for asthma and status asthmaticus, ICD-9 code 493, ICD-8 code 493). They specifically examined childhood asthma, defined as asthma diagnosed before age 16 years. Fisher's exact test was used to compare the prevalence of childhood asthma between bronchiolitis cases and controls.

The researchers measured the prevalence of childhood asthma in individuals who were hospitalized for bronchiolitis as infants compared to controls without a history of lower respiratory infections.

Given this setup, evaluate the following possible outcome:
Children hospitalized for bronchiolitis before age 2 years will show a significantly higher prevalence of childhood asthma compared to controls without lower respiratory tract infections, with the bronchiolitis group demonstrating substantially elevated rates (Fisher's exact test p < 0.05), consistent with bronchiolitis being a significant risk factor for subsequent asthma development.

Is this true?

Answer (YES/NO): YES